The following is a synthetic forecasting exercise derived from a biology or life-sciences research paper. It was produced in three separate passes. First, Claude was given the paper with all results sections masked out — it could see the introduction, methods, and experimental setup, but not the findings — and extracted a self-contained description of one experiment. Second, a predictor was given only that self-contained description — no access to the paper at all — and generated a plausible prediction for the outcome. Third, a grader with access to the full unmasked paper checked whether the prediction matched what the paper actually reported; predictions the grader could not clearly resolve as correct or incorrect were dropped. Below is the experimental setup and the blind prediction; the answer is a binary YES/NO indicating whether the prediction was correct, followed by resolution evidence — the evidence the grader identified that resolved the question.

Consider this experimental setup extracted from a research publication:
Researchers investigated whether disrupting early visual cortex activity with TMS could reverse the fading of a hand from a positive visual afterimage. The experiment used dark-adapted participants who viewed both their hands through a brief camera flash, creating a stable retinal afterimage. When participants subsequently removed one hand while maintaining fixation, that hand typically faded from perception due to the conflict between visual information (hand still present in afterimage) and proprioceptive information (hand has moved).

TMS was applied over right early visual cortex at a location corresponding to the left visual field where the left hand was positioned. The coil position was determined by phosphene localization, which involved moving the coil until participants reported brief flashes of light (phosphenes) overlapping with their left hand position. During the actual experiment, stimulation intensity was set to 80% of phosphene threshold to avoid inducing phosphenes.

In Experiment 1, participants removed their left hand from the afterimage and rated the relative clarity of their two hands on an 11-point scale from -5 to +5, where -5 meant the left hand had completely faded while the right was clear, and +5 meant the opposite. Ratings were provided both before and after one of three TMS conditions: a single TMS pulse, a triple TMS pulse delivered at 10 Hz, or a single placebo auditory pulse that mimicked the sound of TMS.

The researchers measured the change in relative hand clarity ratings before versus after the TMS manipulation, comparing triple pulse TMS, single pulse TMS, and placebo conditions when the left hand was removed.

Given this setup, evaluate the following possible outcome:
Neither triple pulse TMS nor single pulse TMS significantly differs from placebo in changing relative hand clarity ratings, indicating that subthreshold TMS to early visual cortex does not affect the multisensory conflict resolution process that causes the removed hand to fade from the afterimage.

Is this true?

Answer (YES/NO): NO